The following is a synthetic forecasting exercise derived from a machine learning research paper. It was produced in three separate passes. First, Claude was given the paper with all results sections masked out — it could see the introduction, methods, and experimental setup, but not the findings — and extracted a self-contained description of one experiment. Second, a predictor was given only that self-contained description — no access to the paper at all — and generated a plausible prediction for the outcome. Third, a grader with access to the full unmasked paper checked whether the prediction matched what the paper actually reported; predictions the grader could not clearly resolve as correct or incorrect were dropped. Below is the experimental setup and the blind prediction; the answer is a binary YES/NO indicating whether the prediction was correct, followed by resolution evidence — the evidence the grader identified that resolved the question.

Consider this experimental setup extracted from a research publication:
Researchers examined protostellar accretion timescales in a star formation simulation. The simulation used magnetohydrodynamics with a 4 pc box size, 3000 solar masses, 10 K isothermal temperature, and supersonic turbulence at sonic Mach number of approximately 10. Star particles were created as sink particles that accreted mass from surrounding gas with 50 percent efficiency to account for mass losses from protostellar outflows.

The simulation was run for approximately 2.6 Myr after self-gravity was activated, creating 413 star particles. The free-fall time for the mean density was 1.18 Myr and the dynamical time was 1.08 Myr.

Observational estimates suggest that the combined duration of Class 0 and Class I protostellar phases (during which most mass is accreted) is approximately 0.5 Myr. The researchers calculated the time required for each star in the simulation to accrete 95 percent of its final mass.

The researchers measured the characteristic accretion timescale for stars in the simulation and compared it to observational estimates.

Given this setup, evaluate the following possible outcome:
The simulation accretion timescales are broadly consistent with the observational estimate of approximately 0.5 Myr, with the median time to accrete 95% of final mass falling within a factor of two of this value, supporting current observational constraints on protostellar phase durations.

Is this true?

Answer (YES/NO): NO